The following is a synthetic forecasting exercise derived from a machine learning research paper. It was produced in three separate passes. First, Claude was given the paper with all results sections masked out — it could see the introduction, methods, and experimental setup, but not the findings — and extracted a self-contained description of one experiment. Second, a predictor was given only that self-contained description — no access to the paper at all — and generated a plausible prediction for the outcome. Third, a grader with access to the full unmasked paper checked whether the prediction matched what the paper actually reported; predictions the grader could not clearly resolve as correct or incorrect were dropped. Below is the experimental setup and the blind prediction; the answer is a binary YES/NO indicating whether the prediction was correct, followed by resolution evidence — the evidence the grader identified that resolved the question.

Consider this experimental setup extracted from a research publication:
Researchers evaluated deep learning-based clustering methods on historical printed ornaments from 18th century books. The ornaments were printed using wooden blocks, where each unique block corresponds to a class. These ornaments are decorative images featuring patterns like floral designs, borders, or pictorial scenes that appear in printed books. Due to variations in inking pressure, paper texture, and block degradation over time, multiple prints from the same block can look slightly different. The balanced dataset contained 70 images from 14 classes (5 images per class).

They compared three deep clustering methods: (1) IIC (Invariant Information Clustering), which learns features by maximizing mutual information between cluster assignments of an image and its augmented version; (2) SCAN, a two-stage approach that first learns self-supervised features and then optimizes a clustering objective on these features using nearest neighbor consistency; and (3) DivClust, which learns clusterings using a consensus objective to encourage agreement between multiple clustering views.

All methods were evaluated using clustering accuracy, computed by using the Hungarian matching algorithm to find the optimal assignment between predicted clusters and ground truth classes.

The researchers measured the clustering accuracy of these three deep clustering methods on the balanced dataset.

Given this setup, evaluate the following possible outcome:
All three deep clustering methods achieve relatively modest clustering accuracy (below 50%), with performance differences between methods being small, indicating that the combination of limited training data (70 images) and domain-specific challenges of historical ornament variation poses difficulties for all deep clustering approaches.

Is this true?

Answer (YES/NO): NO